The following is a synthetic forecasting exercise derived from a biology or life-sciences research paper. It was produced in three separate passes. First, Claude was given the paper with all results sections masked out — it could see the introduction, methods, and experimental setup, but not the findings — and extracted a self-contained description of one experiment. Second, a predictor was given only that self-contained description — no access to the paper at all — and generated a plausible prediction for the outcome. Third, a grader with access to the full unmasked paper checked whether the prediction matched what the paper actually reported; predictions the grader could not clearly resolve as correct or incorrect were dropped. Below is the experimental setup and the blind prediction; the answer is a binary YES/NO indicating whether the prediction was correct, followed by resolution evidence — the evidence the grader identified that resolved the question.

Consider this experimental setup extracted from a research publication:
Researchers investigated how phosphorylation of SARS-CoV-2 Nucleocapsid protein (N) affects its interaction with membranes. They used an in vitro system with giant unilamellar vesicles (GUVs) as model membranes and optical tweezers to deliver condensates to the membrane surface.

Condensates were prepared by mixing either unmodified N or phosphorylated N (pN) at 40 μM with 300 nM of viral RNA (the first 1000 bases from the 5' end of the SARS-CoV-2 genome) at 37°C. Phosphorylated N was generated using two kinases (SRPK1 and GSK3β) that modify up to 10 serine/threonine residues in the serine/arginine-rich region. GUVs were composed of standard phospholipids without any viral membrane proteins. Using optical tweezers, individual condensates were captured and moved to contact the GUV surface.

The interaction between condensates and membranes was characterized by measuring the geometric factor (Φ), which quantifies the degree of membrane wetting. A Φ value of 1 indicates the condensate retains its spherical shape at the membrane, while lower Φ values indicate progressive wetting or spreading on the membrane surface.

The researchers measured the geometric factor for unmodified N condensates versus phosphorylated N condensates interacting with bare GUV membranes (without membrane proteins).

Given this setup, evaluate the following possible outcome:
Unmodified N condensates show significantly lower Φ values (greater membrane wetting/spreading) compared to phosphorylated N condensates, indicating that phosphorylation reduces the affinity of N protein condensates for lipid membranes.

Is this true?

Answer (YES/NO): NO